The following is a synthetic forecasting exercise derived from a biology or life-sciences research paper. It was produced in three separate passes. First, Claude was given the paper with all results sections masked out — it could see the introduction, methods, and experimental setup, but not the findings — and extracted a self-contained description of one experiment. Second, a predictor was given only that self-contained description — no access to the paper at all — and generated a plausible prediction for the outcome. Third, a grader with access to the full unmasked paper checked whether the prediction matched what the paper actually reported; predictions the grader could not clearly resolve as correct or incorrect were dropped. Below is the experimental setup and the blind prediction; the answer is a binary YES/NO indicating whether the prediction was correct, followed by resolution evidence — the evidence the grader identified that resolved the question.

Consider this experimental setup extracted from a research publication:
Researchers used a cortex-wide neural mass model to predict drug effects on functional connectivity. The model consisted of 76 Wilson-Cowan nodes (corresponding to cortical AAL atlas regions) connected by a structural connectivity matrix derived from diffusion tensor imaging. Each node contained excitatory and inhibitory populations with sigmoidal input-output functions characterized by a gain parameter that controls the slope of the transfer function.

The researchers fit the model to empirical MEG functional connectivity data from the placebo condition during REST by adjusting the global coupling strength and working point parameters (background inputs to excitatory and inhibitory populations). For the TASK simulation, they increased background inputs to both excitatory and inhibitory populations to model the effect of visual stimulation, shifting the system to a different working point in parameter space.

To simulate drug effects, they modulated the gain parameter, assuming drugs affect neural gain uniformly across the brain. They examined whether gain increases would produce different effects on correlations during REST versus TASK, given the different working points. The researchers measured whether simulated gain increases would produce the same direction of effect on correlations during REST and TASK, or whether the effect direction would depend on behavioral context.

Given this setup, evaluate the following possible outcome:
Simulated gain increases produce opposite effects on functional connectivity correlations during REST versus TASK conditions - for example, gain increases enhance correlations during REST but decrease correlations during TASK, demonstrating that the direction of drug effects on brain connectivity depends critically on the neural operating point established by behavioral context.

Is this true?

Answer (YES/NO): NO